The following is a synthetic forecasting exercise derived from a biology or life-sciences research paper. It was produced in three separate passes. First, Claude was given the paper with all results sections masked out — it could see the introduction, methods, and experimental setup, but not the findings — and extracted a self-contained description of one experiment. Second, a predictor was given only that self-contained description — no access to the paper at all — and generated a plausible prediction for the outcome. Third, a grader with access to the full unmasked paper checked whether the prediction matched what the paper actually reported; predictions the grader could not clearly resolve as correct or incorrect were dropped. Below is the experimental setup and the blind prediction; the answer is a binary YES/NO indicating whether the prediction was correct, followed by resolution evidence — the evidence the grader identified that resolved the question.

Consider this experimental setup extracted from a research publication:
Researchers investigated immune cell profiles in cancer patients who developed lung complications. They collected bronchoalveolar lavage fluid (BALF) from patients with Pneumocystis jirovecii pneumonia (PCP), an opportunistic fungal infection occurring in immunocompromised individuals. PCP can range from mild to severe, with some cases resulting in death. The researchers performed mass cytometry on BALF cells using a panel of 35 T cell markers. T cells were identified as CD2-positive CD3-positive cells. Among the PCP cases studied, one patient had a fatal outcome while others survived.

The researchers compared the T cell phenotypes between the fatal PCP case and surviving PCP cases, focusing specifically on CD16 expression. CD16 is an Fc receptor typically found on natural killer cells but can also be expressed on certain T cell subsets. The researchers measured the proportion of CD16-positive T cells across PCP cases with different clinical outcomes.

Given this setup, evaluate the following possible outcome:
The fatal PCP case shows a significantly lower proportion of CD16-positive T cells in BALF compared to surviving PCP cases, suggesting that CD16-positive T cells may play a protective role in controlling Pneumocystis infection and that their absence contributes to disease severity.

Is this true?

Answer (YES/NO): NO